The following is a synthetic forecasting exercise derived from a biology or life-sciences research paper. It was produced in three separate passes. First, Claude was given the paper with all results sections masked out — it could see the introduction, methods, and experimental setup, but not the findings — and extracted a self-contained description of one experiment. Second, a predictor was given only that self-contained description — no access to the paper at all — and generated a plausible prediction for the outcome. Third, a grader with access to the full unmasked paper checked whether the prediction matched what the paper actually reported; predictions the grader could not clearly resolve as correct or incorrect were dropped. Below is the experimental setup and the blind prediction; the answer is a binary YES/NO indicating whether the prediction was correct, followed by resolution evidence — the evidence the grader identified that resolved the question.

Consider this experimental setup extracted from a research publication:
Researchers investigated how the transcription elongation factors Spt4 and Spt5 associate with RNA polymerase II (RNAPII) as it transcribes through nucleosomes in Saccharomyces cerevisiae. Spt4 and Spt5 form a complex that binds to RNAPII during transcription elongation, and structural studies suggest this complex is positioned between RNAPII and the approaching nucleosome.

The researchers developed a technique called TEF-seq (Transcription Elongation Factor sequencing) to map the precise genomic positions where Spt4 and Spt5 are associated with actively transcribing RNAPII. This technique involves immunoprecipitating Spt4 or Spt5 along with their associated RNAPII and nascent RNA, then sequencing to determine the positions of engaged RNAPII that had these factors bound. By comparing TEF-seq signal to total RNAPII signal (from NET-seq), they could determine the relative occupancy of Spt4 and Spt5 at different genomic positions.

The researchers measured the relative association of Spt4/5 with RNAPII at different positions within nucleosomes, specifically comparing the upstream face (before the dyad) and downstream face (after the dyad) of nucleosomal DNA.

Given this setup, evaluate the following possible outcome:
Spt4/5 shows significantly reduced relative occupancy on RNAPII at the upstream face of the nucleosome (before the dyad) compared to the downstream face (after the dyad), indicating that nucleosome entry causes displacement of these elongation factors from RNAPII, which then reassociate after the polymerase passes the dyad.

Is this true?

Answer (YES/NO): NO